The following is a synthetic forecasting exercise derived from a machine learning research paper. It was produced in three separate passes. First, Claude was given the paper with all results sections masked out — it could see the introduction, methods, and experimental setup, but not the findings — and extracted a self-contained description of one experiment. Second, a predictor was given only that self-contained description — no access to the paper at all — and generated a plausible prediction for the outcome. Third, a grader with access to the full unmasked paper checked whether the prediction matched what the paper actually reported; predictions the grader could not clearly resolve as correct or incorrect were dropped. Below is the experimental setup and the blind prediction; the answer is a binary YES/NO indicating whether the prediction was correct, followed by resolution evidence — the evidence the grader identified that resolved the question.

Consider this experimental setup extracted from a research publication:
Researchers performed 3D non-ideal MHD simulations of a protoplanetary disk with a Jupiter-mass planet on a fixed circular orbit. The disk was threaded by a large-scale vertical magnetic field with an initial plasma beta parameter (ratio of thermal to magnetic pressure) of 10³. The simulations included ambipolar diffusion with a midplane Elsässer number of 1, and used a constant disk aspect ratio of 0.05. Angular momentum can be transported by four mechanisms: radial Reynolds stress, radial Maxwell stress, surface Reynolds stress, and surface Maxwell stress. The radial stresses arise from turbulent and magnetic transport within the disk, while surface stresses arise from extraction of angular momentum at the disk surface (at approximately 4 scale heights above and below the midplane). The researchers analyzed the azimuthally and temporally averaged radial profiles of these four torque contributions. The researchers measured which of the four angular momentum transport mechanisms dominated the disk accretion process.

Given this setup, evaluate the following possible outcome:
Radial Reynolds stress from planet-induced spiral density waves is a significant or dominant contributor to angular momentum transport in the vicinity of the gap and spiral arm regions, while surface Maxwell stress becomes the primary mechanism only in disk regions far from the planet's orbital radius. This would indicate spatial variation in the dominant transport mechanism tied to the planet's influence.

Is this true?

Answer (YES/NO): NO